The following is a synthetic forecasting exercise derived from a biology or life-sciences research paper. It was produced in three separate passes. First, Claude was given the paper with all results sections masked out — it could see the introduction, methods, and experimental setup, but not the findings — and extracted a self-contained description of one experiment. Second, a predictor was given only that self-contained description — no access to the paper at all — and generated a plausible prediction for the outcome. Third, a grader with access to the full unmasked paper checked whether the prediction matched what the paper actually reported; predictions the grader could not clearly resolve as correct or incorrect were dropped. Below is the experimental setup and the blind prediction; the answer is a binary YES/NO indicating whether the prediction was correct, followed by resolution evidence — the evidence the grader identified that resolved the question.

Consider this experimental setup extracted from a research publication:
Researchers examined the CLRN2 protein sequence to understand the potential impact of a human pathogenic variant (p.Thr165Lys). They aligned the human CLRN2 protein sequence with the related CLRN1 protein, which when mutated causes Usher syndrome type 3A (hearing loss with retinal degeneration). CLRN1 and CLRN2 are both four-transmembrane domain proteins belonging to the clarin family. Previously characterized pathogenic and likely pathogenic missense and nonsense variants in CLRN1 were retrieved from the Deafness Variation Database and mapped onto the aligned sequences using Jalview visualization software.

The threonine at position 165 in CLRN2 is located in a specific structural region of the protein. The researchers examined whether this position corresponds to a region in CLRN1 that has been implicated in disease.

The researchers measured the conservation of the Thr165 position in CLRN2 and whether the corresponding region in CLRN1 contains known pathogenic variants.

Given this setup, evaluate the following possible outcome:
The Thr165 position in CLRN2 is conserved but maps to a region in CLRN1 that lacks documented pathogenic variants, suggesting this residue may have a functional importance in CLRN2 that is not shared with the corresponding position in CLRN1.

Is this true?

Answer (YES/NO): NO